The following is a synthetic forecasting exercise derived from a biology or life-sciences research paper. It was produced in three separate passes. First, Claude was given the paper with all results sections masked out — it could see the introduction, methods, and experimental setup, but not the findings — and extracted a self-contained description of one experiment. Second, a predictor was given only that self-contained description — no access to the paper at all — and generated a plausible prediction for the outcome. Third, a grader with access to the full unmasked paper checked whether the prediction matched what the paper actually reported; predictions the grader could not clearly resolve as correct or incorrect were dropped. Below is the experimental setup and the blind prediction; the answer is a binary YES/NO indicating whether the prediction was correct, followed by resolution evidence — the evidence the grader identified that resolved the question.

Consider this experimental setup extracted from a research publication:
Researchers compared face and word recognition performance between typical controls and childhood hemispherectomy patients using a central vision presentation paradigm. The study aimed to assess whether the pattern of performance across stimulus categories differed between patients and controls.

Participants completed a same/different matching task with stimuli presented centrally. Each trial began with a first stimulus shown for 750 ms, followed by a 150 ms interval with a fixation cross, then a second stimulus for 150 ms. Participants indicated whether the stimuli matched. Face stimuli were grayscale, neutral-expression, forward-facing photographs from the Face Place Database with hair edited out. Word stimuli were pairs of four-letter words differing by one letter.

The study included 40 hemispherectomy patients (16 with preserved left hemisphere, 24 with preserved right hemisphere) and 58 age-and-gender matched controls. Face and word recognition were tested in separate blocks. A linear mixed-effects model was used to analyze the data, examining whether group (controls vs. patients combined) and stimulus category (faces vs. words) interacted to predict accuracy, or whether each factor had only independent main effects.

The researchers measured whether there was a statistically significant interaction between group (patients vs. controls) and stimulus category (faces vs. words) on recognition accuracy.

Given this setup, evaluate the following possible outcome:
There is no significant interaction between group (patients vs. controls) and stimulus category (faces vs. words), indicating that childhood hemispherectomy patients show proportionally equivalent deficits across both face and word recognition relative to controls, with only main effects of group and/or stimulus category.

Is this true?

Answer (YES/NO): YES